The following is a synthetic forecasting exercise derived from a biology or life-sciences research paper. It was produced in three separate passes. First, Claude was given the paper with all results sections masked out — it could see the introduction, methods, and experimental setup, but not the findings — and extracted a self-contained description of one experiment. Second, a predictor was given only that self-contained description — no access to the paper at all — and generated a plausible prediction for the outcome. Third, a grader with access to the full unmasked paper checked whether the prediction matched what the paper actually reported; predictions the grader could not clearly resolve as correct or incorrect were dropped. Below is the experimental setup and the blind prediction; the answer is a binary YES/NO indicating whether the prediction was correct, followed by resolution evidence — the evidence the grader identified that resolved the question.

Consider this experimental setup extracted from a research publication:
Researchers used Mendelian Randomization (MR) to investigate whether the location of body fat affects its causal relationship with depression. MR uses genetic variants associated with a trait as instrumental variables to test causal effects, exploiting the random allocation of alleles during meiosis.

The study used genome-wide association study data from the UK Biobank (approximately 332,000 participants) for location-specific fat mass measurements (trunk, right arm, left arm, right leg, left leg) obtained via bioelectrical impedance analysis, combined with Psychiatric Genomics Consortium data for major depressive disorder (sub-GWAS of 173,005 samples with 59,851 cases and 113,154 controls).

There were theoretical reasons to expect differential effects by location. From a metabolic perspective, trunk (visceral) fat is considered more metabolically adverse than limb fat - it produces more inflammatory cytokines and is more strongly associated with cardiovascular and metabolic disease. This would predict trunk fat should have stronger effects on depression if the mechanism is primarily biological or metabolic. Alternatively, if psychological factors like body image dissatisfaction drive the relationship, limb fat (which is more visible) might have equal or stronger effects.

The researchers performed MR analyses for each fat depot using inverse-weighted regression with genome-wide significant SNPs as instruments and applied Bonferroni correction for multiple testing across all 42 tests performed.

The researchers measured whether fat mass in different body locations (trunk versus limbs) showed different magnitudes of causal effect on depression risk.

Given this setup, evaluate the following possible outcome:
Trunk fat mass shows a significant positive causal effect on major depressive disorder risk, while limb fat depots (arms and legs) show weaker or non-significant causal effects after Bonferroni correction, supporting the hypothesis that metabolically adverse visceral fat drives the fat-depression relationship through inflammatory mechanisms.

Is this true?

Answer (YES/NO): NO